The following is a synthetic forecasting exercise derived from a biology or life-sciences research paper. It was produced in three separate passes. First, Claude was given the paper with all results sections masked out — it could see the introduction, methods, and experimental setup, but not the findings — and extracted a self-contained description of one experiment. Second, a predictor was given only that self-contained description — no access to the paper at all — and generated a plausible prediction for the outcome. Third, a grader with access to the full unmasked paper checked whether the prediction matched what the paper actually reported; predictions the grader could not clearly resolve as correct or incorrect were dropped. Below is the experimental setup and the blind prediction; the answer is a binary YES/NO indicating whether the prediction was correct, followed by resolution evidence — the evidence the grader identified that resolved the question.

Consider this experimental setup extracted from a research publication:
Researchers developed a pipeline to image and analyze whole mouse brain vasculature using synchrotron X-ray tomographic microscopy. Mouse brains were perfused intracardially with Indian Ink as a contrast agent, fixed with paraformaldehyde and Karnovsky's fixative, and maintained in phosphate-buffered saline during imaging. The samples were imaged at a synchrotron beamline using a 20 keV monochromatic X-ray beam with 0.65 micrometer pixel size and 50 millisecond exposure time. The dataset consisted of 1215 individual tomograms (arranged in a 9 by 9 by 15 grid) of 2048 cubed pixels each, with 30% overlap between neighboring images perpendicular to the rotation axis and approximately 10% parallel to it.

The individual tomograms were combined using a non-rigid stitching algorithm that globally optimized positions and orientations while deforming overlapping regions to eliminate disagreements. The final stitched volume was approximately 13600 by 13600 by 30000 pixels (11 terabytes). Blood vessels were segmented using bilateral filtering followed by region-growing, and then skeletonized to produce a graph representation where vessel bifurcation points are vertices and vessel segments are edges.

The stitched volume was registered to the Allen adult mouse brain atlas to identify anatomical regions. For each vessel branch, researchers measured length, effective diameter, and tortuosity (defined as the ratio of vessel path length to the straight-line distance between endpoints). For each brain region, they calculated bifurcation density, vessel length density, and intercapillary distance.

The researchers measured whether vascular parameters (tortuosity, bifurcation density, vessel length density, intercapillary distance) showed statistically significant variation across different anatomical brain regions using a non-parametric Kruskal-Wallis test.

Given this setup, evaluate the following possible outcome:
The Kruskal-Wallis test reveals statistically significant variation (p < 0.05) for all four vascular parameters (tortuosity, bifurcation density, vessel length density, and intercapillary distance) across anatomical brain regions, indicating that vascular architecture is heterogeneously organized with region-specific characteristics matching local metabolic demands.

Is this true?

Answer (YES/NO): YES